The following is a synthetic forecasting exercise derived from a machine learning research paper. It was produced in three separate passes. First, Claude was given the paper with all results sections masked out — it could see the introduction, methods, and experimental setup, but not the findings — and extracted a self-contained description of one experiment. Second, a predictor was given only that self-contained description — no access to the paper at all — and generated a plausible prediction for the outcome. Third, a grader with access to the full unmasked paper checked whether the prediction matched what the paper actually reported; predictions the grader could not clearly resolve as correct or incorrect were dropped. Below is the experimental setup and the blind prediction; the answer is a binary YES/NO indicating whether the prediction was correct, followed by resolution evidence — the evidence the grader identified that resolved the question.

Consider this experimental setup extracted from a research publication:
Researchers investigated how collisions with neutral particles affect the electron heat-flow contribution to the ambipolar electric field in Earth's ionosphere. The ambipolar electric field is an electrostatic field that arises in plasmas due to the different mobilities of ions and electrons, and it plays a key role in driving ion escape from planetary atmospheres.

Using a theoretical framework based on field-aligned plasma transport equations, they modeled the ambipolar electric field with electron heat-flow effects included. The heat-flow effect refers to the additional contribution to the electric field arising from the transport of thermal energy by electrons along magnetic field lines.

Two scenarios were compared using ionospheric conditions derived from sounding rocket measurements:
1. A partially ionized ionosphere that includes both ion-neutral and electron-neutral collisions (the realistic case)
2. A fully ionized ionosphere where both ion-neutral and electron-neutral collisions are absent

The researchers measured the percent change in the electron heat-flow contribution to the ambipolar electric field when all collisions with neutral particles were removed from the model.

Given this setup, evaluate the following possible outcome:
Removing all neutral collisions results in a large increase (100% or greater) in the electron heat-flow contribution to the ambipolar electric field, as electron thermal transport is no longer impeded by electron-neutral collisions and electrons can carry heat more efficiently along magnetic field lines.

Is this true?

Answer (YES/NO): NO